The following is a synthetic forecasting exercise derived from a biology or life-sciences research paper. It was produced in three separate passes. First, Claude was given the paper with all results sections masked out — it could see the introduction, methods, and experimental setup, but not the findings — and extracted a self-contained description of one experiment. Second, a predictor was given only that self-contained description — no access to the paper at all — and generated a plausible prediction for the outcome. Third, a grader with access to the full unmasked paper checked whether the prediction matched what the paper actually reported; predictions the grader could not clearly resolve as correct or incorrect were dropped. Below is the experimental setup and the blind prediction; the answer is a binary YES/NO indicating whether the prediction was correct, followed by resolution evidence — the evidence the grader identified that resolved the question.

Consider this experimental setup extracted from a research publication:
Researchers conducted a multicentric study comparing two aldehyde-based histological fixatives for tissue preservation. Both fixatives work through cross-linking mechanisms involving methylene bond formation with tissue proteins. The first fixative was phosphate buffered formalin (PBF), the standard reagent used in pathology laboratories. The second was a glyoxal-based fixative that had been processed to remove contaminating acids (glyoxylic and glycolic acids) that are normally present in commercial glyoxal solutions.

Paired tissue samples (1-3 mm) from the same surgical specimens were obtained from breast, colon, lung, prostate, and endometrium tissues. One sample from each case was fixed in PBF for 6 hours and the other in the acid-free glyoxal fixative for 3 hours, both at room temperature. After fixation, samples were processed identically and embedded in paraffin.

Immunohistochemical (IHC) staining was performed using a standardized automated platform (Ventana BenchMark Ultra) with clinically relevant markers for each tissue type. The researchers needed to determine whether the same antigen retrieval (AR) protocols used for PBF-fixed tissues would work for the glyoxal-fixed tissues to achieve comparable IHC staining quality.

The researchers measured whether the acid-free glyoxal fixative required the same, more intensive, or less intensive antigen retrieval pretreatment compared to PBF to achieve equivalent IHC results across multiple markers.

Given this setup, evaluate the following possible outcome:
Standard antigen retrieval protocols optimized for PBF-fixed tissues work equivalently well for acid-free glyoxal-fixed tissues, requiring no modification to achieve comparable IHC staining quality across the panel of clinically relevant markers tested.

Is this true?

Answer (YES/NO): NO